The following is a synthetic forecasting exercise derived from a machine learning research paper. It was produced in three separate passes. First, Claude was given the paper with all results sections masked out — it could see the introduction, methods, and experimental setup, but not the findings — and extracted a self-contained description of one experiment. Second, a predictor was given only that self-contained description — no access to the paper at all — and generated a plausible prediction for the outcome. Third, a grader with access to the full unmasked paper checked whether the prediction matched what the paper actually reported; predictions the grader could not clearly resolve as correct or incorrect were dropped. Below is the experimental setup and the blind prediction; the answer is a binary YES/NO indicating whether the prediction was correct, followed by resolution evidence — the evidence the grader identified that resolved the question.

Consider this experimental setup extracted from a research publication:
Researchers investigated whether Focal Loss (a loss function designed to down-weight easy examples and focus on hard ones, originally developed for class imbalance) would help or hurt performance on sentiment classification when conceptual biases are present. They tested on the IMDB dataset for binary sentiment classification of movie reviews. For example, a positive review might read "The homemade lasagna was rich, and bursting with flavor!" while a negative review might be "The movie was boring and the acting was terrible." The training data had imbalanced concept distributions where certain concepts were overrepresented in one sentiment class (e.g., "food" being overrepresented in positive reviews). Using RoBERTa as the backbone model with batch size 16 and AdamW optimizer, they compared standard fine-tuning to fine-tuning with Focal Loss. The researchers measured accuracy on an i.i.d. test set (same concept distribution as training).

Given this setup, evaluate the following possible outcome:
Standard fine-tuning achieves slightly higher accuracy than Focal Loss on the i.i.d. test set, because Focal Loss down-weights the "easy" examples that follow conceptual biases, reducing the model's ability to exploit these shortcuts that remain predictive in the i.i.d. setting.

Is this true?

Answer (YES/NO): NO